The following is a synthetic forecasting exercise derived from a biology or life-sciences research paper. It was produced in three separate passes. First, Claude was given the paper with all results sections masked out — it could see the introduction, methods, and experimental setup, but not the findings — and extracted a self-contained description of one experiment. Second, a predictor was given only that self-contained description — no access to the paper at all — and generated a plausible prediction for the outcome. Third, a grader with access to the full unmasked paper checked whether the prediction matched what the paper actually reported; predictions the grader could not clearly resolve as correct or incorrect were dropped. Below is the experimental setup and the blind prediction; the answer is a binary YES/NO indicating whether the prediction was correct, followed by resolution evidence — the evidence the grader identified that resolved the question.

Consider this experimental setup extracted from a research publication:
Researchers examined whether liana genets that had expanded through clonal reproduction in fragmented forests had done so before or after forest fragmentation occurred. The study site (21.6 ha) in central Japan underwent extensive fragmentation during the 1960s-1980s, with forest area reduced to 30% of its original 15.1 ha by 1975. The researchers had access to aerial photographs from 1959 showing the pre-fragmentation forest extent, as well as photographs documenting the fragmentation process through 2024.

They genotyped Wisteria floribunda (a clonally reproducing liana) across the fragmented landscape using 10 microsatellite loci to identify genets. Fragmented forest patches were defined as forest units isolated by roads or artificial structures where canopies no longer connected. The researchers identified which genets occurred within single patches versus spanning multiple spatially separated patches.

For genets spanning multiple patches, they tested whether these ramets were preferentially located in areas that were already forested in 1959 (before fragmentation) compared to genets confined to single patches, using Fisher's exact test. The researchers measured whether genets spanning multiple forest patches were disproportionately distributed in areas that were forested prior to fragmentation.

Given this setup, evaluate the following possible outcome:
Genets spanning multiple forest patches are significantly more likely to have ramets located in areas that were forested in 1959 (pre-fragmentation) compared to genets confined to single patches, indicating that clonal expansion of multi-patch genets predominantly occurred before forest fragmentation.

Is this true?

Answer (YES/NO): YES